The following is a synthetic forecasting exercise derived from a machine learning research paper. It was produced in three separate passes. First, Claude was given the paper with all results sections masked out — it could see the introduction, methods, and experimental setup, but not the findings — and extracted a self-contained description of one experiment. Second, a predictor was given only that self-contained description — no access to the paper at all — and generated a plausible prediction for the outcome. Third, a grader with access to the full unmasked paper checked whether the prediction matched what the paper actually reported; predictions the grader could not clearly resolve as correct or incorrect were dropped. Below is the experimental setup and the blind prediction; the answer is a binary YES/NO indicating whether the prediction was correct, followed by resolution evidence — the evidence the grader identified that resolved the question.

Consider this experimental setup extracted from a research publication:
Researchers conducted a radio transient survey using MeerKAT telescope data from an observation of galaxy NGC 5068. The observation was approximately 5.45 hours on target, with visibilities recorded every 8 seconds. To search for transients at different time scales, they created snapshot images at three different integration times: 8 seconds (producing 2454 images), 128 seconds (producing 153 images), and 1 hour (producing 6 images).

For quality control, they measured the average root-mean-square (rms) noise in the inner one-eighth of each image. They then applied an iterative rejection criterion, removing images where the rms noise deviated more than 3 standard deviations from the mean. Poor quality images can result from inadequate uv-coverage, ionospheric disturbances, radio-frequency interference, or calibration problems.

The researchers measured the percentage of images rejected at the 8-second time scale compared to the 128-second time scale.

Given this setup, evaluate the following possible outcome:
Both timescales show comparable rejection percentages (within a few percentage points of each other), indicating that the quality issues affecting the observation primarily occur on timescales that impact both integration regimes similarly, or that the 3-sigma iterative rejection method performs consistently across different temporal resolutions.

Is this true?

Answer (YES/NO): YES